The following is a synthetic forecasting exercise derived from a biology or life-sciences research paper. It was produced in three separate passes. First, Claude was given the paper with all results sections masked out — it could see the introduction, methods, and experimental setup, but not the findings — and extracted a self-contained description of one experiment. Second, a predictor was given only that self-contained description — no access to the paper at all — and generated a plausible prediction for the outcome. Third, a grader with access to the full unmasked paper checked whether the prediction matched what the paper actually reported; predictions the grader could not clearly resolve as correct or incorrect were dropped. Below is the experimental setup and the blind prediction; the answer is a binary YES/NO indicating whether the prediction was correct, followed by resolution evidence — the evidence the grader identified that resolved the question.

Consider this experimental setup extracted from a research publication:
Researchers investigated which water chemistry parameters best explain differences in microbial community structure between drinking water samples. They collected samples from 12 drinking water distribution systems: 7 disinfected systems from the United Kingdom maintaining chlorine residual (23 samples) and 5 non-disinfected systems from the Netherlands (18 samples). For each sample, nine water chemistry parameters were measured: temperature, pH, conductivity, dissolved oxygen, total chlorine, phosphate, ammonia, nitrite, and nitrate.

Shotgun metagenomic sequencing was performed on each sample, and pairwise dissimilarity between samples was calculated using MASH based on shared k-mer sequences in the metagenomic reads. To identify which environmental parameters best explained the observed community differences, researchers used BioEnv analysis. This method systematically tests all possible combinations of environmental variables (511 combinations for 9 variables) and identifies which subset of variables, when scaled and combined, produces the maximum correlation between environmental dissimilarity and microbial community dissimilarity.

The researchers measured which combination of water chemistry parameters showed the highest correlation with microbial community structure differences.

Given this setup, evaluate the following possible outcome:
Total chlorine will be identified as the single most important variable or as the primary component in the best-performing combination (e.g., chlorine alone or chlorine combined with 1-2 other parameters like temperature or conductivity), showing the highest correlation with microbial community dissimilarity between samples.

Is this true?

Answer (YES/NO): YES